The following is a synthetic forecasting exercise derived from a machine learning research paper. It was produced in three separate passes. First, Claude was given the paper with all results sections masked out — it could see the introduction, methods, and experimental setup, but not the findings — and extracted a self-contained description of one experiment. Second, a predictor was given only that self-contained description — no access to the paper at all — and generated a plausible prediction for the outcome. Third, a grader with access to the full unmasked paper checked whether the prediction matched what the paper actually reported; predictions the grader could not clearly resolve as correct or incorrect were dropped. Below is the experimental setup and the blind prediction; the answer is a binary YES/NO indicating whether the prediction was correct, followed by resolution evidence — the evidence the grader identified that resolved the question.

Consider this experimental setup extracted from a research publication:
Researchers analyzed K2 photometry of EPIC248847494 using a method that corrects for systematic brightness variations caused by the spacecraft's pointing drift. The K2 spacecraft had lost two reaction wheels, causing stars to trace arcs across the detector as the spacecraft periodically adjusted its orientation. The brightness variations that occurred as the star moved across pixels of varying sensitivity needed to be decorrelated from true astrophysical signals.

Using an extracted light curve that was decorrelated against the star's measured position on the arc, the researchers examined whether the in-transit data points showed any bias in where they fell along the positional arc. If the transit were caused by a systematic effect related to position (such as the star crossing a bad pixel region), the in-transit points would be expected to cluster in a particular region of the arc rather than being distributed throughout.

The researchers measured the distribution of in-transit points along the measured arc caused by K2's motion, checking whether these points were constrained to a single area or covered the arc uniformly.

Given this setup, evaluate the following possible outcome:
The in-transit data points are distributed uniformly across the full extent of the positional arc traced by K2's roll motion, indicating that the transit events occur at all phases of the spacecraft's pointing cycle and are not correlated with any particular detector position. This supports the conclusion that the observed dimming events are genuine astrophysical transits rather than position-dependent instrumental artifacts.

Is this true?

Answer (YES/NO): YES